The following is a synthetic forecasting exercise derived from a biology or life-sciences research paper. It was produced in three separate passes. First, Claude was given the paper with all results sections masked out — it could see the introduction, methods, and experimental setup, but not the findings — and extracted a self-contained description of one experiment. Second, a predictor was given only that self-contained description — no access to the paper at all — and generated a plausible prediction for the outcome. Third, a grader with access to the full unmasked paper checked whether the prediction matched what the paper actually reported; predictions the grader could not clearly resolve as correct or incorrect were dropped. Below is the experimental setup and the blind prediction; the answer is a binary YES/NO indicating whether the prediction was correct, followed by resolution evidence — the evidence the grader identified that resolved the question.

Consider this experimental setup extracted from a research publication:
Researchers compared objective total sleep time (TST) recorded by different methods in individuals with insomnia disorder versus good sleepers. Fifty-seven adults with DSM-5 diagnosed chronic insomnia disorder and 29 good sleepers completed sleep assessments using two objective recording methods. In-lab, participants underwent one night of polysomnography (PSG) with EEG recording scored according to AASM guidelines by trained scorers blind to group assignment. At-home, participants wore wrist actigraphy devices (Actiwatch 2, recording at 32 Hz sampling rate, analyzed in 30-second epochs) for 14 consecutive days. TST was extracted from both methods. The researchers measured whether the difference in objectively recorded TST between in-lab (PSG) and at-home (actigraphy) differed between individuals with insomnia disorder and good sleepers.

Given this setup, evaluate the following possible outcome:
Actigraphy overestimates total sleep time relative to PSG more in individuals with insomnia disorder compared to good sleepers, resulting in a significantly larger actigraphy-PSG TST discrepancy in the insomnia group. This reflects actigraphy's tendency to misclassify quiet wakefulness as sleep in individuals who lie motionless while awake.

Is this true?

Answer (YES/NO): YES